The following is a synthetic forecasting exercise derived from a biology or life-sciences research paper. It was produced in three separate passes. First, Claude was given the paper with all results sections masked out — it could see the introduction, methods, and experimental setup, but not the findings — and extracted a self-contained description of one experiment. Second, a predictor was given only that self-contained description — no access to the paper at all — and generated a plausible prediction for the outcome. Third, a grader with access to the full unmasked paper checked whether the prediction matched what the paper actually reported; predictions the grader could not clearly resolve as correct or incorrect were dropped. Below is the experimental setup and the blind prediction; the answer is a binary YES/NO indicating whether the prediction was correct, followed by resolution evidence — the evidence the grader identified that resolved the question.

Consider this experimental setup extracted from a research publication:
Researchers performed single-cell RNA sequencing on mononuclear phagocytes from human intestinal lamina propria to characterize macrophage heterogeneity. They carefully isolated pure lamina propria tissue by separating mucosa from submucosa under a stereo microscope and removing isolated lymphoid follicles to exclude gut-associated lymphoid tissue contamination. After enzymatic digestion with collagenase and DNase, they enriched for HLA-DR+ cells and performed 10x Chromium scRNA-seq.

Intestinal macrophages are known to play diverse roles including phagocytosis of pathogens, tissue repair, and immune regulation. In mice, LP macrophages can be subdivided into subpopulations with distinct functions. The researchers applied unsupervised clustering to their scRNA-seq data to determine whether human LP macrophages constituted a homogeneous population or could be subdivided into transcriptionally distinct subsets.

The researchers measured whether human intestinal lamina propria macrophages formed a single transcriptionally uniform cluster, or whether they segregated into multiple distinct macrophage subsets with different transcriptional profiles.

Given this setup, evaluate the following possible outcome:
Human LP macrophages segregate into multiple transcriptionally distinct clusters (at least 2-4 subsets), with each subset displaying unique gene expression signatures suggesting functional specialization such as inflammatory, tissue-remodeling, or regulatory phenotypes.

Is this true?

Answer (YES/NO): YES